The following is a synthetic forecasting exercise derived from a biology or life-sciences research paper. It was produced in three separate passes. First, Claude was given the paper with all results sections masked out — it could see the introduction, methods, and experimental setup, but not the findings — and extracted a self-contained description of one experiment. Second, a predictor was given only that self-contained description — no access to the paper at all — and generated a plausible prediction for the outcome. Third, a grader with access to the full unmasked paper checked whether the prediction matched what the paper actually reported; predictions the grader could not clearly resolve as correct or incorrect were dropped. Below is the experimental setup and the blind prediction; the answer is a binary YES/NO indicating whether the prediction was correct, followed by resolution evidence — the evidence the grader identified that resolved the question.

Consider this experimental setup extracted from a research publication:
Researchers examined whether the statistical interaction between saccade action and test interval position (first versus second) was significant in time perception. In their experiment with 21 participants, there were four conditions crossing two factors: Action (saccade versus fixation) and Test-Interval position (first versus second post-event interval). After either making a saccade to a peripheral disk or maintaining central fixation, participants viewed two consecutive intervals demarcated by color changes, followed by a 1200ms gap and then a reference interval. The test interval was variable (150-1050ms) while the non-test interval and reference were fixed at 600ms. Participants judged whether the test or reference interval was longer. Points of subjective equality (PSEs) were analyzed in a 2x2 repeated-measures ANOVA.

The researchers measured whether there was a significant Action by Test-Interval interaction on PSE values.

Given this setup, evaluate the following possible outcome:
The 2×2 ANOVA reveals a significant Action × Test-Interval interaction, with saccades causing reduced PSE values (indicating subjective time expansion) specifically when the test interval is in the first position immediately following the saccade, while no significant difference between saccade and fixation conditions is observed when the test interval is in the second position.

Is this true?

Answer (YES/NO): NO